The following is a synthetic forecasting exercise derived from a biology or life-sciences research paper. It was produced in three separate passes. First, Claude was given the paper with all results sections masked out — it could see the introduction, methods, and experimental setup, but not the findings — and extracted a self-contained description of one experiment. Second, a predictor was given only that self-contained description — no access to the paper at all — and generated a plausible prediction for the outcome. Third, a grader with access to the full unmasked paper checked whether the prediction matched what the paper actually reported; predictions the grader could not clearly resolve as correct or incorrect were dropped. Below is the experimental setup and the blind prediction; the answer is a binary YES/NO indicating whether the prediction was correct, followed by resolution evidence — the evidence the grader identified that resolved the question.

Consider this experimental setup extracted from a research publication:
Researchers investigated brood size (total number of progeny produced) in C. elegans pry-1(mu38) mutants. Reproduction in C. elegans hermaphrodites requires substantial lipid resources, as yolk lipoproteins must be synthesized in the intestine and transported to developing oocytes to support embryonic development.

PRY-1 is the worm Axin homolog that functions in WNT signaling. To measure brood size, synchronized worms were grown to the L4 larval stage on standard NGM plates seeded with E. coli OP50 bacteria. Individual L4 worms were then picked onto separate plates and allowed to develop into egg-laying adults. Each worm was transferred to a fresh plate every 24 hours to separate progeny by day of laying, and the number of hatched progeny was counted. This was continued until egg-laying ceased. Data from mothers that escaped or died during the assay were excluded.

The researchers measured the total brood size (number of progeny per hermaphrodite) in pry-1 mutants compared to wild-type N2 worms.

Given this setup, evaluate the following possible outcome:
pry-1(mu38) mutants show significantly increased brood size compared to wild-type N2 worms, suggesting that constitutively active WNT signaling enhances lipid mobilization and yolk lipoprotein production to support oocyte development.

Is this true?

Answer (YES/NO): NO